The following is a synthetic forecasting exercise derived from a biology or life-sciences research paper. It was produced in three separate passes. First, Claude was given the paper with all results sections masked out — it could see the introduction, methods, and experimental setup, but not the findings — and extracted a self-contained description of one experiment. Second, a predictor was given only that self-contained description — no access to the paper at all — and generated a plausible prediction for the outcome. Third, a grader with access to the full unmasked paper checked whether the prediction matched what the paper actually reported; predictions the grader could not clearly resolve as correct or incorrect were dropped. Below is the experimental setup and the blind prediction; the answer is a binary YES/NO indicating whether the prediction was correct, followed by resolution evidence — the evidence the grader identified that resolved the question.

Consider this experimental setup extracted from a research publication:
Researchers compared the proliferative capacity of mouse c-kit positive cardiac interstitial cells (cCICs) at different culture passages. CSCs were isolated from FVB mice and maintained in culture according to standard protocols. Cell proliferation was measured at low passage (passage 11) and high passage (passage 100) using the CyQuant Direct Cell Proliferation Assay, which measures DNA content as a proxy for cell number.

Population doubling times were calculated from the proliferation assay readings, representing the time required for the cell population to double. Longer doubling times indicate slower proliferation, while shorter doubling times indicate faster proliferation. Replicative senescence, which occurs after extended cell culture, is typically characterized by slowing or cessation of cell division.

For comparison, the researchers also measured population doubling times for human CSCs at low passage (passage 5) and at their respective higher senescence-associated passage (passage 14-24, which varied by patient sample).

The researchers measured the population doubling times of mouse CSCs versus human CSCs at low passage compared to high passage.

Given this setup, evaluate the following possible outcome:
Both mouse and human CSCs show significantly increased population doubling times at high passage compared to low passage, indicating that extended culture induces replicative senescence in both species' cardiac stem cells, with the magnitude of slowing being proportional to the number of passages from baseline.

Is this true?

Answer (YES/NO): NO